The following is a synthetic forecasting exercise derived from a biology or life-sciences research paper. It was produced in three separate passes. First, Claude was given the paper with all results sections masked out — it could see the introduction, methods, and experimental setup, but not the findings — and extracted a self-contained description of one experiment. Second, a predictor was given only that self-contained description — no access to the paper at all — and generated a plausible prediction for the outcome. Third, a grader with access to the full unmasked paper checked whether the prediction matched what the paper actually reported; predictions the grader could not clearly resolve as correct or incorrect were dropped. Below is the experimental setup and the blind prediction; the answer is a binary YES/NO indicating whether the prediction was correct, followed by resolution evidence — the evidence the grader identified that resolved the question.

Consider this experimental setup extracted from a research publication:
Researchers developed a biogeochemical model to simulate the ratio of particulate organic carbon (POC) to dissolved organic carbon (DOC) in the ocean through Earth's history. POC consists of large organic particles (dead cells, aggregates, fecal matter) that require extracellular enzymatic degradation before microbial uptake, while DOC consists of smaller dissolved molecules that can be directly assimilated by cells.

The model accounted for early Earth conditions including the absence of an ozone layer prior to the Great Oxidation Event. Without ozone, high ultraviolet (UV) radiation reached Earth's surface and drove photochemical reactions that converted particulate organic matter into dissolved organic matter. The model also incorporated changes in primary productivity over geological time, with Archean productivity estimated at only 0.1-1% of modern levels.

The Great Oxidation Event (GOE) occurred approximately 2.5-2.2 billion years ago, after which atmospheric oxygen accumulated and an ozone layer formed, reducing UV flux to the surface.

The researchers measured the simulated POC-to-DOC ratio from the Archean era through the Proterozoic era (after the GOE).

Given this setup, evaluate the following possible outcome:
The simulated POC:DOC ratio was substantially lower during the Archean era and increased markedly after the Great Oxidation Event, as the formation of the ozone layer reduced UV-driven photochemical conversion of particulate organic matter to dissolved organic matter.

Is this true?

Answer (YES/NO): YES